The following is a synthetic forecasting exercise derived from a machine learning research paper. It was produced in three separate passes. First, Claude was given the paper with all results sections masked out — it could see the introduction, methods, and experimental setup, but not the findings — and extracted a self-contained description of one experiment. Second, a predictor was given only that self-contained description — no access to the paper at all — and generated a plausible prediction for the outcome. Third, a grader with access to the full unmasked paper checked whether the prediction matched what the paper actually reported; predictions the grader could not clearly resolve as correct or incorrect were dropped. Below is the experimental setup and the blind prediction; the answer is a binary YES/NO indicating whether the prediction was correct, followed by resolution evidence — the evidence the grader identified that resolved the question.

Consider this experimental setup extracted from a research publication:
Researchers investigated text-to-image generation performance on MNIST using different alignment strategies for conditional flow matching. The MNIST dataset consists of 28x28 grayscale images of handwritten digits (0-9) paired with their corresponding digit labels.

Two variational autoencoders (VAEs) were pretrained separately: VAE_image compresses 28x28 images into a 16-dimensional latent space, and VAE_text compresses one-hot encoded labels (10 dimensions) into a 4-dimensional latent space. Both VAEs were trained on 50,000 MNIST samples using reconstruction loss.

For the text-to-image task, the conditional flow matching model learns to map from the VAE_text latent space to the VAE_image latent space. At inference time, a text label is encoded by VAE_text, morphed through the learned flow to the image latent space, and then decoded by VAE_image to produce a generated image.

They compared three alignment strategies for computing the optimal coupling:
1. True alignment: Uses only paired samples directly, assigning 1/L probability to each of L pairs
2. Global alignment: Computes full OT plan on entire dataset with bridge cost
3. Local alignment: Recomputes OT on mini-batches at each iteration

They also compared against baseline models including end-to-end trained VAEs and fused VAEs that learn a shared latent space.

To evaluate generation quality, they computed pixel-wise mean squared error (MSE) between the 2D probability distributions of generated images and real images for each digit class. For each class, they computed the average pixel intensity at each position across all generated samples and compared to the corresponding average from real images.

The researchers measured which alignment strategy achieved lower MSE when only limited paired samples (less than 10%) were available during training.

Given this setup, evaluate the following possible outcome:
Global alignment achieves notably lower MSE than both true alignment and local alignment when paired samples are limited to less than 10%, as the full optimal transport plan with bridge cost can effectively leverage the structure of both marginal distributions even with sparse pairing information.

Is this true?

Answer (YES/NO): NO